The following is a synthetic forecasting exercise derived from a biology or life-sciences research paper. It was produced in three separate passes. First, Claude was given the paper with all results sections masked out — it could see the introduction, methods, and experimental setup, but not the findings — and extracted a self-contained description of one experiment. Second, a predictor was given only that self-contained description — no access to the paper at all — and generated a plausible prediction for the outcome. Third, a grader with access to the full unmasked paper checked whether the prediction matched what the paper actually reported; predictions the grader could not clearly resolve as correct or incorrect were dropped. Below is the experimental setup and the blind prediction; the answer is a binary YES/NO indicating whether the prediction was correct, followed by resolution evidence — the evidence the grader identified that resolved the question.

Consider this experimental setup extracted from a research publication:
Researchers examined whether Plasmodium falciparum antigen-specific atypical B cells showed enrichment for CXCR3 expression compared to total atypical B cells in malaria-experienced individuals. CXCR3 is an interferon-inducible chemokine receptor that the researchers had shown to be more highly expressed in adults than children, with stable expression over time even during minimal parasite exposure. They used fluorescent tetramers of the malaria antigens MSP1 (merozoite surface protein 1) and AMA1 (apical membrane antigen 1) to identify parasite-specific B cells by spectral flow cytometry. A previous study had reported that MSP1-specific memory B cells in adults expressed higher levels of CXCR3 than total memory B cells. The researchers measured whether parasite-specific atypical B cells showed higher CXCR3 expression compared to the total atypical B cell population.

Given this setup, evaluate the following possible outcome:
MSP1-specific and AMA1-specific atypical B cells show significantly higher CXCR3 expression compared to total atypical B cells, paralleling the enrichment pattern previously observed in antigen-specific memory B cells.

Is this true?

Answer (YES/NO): NO